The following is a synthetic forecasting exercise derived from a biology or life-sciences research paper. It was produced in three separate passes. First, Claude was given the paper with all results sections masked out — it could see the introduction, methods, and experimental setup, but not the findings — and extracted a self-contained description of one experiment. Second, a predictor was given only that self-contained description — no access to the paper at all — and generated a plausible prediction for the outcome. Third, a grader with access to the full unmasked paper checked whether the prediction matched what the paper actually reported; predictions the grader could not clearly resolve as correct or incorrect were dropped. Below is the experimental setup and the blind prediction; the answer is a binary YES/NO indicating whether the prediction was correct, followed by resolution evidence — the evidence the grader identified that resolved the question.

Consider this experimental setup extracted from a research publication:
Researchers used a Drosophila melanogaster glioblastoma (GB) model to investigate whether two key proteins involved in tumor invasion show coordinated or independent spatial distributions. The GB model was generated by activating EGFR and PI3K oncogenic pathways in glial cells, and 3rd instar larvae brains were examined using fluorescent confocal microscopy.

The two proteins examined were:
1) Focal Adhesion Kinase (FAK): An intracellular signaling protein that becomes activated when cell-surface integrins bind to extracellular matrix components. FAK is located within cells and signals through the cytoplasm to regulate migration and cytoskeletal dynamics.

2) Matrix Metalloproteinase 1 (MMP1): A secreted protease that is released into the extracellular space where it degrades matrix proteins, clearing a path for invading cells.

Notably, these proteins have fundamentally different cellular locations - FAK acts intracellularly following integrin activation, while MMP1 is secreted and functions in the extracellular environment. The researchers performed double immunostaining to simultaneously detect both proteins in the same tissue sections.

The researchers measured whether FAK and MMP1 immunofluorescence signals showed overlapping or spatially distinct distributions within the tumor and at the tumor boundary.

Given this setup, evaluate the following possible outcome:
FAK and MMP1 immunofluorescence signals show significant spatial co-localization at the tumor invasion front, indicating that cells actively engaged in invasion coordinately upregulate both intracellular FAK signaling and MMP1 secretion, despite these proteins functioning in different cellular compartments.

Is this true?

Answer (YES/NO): YES